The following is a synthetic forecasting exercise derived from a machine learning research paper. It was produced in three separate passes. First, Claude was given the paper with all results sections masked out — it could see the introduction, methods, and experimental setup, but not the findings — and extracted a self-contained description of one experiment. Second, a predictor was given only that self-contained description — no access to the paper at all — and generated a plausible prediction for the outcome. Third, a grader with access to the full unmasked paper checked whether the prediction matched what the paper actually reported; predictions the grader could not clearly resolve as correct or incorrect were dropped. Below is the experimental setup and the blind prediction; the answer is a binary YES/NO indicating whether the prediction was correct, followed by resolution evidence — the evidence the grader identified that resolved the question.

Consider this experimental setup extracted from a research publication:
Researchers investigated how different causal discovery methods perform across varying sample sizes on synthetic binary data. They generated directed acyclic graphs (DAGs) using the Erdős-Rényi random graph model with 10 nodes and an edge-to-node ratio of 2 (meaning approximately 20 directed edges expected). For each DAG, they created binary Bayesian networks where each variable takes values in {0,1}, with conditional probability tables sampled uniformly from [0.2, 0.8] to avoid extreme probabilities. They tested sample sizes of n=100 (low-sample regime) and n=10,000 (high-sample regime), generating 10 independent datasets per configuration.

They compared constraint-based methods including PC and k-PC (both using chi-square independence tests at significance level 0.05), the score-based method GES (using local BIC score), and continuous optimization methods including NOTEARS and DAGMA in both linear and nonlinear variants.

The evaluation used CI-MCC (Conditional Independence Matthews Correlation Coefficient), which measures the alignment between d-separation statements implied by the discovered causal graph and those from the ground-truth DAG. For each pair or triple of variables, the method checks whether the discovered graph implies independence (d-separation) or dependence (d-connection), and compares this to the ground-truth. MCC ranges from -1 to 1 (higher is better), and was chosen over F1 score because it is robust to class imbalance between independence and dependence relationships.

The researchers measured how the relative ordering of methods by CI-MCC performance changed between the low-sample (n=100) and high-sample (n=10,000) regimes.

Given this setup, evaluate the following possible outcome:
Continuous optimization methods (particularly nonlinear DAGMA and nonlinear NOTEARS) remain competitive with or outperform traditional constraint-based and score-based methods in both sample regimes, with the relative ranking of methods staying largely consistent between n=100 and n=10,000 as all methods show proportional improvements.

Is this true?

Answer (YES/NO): NO